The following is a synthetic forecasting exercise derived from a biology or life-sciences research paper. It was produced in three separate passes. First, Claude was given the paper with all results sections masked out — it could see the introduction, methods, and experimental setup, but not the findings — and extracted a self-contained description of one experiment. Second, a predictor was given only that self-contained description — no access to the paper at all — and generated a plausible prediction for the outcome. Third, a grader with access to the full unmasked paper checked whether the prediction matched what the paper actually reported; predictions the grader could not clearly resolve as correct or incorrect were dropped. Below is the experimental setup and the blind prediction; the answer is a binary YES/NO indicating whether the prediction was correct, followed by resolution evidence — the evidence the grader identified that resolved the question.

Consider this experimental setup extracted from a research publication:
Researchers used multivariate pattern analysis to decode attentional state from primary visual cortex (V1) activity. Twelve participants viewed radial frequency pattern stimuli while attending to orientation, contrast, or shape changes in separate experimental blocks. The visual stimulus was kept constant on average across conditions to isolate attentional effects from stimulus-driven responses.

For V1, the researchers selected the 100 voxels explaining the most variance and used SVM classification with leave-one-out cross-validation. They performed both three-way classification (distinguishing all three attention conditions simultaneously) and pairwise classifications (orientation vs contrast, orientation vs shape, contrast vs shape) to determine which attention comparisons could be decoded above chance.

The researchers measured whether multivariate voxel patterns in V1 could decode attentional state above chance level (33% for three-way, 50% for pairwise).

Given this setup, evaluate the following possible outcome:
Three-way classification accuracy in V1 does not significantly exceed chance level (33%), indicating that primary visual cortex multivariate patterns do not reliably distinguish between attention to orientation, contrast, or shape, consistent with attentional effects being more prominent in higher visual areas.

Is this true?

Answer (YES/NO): NO